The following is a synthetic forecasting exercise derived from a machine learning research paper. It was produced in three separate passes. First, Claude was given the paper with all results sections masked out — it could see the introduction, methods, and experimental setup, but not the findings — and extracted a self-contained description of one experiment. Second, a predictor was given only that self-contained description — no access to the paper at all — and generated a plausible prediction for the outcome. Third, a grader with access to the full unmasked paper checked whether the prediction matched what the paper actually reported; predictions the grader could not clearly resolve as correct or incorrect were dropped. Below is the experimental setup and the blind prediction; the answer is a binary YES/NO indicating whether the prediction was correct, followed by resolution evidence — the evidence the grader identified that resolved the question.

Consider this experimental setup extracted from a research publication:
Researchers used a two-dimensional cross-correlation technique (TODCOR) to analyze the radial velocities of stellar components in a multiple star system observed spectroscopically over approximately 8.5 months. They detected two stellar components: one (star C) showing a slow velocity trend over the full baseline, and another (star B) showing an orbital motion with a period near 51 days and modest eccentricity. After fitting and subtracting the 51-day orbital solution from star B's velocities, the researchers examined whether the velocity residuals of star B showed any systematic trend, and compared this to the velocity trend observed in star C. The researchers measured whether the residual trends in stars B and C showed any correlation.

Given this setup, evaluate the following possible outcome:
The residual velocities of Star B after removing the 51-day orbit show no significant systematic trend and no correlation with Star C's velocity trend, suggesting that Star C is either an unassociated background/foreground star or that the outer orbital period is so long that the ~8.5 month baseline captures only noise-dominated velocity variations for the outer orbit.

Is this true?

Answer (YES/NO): NO